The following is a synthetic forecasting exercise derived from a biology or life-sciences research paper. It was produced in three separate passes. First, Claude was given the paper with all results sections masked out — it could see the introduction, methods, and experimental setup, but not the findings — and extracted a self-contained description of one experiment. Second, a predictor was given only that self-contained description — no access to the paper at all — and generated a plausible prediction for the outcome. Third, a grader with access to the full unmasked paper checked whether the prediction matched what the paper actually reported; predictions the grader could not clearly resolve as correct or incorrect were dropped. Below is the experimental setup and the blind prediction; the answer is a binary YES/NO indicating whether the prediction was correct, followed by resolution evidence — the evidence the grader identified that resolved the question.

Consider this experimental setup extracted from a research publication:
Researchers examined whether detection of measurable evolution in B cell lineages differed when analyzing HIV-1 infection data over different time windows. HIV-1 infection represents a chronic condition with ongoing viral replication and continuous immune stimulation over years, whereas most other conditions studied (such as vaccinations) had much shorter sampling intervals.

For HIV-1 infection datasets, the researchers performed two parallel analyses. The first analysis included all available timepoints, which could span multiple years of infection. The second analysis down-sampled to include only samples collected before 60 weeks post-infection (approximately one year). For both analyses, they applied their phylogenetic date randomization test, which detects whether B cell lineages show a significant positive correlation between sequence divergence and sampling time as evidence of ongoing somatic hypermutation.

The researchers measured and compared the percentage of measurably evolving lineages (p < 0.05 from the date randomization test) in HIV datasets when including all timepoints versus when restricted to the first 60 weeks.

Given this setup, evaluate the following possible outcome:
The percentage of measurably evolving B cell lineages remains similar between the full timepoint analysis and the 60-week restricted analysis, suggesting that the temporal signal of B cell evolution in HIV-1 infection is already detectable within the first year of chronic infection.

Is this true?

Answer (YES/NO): YES